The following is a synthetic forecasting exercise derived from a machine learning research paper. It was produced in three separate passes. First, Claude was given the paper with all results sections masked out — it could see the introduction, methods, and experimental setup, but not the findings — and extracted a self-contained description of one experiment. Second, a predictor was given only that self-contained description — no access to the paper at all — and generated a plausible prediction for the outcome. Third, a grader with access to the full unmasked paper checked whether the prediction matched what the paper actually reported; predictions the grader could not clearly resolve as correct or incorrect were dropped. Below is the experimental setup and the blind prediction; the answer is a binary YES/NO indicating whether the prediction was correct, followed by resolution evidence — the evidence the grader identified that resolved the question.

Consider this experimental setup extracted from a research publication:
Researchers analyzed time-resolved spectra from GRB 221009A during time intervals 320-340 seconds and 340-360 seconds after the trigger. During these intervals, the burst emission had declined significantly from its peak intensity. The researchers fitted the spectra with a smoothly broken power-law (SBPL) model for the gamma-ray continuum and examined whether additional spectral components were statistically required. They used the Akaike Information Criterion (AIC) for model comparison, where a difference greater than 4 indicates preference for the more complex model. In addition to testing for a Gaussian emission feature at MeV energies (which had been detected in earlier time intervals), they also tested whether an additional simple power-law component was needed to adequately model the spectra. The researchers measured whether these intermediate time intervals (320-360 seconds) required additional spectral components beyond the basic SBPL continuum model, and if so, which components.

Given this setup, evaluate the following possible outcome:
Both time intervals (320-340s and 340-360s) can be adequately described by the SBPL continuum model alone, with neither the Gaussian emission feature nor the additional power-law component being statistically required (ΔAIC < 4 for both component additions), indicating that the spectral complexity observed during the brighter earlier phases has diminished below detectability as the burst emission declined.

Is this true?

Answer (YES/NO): NO